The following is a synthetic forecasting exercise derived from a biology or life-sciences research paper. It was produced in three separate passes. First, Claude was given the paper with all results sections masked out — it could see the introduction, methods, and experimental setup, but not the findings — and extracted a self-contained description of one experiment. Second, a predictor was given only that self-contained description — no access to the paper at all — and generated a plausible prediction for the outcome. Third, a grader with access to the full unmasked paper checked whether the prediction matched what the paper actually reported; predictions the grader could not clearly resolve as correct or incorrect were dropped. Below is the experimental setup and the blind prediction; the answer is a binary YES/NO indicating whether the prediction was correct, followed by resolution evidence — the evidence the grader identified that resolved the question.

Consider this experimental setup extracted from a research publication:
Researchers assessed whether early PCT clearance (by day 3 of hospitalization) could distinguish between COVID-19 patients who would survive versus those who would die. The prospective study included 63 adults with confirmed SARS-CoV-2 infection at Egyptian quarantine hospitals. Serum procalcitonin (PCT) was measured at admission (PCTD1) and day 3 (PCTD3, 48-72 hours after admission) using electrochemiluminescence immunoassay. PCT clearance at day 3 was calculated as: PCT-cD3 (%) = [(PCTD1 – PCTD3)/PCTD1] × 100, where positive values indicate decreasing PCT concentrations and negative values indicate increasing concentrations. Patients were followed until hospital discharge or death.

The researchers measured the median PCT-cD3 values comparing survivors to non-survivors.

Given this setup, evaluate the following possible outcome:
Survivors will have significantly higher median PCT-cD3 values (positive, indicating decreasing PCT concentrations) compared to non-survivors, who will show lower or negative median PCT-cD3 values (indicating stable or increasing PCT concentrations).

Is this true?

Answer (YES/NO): YES